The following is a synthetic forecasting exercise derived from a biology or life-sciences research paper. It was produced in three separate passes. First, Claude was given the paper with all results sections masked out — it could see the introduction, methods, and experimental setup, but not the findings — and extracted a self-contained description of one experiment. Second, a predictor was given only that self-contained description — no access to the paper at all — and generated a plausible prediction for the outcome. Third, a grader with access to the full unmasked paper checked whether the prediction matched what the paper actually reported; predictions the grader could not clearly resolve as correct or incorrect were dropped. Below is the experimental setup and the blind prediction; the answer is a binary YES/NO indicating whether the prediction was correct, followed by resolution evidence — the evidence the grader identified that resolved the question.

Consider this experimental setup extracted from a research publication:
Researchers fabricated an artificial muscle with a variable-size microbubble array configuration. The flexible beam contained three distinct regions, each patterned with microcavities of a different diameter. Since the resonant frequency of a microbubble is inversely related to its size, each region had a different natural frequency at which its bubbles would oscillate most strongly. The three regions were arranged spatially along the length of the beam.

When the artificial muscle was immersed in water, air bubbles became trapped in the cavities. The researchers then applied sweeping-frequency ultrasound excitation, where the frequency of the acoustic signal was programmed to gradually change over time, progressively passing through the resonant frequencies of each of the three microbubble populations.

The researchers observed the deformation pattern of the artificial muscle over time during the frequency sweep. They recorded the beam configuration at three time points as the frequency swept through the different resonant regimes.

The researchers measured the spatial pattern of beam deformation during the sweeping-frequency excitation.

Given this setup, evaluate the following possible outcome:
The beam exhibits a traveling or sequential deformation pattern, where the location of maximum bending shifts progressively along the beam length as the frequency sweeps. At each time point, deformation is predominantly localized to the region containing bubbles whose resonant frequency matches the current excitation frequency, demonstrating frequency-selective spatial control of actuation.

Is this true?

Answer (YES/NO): YES